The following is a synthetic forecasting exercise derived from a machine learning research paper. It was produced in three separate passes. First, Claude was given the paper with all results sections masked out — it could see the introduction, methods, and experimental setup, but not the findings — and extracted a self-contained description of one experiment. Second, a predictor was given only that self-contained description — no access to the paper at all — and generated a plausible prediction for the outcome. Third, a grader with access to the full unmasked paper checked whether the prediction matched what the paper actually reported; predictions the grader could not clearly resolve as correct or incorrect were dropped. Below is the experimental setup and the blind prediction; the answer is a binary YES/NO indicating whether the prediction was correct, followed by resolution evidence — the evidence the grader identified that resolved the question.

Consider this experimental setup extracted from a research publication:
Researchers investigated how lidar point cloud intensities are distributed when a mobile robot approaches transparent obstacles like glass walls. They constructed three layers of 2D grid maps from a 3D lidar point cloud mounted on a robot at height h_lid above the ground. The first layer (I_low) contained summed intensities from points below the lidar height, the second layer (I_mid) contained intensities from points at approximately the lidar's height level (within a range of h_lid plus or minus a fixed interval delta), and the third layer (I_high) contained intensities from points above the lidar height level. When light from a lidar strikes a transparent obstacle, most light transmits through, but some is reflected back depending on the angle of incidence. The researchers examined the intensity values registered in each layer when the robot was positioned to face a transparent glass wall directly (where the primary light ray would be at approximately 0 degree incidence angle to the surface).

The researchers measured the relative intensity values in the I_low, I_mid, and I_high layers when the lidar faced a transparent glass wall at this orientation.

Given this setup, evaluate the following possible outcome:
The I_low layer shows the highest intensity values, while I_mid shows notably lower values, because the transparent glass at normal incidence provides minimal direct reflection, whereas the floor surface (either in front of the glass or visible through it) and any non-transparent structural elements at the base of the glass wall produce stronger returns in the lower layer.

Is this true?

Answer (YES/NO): NO